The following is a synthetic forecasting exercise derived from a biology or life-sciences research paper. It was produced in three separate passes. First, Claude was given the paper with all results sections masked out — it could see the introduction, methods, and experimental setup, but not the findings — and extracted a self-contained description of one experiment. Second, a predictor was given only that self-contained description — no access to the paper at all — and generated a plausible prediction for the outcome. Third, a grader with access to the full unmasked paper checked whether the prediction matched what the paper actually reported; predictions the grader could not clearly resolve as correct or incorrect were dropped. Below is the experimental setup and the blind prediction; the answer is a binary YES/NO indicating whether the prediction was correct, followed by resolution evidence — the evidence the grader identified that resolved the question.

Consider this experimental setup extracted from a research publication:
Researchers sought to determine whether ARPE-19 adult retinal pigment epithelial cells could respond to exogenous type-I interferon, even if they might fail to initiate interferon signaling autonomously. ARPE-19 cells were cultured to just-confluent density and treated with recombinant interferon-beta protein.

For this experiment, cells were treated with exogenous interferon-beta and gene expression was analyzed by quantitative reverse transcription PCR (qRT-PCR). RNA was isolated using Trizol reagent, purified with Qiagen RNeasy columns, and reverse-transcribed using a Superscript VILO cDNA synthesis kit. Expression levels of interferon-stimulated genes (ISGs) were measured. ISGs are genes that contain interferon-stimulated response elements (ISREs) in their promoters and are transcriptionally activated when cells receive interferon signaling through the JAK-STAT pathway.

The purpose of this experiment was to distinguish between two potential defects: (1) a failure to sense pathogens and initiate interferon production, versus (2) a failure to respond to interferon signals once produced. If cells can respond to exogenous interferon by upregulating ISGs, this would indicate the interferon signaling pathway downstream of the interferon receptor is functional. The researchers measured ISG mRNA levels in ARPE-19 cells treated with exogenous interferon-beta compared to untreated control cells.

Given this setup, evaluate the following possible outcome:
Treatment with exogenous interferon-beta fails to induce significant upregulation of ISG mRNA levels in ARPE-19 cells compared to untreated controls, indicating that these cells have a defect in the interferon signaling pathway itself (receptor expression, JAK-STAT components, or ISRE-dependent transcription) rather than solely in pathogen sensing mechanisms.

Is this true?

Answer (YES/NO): NO